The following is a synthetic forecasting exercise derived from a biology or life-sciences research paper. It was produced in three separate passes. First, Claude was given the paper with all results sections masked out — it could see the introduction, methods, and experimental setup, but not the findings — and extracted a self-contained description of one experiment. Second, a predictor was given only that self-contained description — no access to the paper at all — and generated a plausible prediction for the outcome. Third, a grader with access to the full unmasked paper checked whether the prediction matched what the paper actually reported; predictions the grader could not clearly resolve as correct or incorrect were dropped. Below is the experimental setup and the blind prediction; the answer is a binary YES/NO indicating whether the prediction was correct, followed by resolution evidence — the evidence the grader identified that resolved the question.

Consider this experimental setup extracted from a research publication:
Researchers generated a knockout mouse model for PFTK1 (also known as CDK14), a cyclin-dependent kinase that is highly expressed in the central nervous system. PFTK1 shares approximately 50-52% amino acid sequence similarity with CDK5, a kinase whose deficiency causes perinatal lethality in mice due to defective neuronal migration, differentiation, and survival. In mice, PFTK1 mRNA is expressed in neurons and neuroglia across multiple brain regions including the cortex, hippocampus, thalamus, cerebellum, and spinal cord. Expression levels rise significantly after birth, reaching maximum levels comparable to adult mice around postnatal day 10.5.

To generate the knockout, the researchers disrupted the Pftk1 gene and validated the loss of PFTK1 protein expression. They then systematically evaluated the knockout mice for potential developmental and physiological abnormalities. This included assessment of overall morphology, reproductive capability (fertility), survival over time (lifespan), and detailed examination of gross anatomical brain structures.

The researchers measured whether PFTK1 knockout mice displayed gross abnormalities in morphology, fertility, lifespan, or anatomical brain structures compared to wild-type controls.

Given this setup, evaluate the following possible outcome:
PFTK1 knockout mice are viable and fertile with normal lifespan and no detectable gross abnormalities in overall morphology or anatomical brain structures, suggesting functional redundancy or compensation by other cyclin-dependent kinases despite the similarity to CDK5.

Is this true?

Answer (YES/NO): YES